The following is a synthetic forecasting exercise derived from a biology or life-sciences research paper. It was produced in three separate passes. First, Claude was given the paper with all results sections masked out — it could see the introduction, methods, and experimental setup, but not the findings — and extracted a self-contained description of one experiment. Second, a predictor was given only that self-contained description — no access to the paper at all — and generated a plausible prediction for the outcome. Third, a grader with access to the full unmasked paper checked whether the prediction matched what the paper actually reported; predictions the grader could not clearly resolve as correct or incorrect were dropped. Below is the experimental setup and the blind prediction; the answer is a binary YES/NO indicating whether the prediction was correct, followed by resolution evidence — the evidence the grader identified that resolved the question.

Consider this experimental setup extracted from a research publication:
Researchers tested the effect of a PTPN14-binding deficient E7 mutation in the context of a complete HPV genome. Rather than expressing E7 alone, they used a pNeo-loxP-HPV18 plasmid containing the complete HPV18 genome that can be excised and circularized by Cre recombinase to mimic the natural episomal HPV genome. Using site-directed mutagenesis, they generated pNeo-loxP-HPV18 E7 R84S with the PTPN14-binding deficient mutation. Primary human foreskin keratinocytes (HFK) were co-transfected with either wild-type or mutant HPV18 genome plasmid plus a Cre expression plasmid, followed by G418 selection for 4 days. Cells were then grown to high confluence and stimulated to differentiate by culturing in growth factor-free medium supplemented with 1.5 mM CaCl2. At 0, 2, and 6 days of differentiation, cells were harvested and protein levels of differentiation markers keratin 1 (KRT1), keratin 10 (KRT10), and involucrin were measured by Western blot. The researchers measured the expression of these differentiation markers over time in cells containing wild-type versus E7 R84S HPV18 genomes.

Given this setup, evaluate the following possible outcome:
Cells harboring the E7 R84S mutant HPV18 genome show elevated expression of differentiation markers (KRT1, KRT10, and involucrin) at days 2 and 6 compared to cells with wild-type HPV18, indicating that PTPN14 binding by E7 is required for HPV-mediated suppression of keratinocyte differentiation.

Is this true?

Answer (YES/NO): NO